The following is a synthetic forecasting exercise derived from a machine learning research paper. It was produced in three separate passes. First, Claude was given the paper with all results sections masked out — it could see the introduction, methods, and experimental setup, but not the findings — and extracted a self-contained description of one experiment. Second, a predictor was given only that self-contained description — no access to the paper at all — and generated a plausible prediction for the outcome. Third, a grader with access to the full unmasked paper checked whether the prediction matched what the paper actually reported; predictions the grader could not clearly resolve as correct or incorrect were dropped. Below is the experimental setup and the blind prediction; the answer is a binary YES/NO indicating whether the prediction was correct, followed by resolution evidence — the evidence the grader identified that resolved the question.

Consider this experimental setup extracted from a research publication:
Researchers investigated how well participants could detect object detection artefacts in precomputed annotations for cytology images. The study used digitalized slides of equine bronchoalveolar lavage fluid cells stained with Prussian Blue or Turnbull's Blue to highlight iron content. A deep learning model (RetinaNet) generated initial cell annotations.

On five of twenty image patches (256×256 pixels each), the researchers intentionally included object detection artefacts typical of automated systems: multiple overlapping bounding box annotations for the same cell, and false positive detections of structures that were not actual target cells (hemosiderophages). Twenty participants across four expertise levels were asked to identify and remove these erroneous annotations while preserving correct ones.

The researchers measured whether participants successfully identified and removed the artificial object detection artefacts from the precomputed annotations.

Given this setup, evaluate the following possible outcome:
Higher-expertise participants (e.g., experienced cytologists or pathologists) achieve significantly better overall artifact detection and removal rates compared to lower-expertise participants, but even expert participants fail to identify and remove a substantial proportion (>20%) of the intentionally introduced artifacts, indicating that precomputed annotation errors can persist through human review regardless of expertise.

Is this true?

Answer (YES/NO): NO